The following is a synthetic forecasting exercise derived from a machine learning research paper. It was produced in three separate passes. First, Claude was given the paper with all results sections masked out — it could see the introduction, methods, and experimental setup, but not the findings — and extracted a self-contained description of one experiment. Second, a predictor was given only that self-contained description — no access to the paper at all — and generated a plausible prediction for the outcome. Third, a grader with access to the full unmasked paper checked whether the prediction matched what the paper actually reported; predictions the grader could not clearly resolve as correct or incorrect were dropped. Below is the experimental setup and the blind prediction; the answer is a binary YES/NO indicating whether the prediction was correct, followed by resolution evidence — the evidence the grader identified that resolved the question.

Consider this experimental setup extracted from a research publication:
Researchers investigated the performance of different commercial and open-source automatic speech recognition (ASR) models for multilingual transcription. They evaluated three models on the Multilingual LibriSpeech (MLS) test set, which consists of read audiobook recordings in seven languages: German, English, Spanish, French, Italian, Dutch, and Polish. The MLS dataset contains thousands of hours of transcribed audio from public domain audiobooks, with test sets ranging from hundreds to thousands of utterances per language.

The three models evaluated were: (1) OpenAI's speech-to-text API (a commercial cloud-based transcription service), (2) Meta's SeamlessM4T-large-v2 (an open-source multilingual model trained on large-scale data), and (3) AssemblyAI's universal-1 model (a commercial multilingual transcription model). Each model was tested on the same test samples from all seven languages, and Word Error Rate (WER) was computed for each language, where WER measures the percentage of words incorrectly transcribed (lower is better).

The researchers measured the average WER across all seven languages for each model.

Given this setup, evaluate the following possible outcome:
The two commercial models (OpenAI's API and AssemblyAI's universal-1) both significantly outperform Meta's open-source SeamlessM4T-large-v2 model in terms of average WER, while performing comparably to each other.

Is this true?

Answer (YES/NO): NO